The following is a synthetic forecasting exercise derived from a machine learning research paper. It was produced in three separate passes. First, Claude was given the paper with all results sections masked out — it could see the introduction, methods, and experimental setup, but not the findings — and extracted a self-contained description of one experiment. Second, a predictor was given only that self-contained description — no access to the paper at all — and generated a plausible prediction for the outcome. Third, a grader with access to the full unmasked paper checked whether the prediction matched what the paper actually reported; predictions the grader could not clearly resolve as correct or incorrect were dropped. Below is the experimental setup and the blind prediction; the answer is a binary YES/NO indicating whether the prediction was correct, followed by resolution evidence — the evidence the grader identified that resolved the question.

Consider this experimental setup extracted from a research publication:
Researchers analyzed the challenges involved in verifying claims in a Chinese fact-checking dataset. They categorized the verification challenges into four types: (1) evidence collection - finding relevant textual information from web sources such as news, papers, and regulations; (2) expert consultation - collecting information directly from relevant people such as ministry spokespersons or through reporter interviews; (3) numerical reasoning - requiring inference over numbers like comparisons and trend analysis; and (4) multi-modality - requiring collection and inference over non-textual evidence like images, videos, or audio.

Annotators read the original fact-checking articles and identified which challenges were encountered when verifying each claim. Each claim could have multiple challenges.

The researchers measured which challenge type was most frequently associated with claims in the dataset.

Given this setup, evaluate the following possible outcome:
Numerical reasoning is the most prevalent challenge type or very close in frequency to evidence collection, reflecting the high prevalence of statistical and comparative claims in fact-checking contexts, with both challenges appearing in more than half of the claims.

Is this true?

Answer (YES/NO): NO